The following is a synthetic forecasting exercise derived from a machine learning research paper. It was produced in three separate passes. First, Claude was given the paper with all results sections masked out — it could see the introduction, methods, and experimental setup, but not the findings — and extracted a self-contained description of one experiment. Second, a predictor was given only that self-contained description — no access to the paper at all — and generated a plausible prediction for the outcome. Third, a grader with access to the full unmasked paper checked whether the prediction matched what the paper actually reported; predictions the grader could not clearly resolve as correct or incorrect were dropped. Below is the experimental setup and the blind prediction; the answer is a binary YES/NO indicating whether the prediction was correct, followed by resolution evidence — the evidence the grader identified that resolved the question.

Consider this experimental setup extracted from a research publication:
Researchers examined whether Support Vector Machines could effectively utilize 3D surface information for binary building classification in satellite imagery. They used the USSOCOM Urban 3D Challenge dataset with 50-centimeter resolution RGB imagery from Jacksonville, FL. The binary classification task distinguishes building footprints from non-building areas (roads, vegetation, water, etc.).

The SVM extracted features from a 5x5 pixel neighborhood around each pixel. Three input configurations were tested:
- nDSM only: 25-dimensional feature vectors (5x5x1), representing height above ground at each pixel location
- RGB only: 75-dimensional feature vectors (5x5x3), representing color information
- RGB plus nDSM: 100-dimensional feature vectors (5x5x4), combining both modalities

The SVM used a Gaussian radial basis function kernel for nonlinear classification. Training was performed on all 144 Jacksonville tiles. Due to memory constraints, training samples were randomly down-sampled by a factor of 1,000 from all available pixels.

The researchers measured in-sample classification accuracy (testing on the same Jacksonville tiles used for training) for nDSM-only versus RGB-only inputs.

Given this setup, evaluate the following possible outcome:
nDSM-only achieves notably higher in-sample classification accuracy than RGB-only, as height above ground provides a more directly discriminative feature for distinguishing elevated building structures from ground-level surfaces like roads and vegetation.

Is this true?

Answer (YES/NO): NO